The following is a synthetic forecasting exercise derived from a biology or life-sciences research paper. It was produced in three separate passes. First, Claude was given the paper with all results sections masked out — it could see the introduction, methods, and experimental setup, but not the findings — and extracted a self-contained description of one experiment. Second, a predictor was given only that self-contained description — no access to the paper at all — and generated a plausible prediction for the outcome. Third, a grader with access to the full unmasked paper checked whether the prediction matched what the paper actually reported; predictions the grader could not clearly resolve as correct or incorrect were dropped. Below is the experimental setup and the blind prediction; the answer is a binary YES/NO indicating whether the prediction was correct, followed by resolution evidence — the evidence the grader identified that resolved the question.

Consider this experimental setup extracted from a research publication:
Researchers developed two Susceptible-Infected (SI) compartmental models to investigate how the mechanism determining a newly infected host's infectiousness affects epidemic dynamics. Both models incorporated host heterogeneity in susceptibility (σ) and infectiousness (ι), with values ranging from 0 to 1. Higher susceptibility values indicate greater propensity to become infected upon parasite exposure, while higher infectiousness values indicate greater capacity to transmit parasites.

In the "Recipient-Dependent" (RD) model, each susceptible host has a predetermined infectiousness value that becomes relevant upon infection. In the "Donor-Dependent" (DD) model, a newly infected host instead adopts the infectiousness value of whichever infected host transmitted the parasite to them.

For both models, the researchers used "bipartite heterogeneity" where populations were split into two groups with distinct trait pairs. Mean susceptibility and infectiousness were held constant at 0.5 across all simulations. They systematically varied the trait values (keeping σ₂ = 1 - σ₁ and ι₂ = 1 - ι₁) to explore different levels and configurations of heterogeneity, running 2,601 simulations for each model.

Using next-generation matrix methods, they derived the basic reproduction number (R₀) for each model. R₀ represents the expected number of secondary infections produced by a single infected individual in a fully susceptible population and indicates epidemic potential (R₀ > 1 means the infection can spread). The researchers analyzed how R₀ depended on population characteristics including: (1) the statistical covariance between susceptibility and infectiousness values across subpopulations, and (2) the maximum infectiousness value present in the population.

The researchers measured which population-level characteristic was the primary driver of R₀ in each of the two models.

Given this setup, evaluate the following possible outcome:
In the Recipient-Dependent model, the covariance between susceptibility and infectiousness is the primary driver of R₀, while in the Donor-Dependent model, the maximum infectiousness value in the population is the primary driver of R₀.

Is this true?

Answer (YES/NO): YES